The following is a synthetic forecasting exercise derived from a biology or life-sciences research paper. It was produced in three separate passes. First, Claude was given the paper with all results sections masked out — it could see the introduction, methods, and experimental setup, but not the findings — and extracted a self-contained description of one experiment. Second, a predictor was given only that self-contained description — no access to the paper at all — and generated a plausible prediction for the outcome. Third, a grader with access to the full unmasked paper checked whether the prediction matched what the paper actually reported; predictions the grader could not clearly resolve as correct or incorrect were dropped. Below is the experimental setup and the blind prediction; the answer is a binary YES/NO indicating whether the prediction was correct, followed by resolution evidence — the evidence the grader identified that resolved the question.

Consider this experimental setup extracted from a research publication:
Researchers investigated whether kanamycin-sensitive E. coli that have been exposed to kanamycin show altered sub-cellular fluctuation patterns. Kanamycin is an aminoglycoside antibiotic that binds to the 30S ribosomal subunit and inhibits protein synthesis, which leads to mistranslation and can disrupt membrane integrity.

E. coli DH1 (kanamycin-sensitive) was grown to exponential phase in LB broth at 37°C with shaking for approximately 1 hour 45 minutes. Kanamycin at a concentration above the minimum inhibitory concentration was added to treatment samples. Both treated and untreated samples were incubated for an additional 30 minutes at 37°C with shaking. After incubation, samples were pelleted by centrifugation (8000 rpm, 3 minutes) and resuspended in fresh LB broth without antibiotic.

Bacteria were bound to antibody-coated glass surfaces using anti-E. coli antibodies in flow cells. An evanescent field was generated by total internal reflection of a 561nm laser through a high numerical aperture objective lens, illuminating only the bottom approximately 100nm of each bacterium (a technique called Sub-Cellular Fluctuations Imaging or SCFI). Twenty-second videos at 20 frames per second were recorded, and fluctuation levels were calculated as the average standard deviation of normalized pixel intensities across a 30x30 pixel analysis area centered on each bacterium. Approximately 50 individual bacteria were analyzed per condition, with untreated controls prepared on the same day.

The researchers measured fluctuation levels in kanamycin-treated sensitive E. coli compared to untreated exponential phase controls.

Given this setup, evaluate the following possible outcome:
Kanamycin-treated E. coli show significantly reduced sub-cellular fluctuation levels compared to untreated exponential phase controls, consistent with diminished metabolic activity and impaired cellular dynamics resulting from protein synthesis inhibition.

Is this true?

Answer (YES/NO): YES